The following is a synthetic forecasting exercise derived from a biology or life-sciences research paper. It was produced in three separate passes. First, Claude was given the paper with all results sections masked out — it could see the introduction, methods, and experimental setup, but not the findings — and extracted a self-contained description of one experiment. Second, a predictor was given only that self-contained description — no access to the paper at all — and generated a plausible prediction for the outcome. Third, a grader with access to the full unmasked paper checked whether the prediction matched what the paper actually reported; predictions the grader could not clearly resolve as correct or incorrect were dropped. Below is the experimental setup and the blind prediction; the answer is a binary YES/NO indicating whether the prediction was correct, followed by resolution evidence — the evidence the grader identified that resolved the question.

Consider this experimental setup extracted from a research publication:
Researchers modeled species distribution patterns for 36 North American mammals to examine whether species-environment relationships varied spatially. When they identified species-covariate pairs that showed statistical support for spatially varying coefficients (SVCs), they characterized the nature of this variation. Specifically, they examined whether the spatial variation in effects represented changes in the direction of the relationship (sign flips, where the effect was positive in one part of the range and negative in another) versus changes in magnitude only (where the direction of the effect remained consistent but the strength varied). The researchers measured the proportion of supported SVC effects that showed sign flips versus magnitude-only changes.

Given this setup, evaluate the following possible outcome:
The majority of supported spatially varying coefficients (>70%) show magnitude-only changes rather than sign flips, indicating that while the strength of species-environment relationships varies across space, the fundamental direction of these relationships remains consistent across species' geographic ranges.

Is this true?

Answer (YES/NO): YES